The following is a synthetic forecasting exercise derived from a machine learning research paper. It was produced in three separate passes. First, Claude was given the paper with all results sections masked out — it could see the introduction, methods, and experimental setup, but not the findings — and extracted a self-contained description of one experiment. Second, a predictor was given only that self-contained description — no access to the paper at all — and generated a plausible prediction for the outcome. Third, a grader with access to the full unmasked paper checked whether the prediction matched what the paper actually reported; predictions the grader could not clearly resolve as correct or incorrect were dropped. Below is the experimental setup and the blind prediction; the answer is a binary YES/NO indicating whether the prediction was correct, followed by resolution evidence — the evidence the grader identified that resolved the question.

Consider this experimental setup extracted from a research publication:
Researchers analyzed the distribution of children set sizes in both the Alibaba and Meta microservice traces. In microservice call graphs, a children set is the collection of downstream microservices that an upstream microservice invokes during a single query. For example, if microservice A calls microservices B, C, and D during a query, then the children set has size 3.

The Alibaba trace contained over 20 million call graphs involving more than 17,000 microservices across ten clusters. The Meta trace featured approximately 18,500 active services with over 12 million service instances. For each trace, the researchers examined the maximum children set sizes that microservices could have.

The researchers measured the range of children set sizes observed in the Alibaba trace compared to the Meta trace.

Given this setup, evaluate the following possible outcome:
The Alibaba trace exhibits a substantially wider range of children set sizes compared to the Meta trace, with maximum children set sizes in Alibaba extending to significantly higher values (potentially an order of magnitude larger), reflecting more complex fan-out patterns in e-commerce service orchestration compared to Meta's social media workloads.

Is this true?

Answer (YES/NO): NO